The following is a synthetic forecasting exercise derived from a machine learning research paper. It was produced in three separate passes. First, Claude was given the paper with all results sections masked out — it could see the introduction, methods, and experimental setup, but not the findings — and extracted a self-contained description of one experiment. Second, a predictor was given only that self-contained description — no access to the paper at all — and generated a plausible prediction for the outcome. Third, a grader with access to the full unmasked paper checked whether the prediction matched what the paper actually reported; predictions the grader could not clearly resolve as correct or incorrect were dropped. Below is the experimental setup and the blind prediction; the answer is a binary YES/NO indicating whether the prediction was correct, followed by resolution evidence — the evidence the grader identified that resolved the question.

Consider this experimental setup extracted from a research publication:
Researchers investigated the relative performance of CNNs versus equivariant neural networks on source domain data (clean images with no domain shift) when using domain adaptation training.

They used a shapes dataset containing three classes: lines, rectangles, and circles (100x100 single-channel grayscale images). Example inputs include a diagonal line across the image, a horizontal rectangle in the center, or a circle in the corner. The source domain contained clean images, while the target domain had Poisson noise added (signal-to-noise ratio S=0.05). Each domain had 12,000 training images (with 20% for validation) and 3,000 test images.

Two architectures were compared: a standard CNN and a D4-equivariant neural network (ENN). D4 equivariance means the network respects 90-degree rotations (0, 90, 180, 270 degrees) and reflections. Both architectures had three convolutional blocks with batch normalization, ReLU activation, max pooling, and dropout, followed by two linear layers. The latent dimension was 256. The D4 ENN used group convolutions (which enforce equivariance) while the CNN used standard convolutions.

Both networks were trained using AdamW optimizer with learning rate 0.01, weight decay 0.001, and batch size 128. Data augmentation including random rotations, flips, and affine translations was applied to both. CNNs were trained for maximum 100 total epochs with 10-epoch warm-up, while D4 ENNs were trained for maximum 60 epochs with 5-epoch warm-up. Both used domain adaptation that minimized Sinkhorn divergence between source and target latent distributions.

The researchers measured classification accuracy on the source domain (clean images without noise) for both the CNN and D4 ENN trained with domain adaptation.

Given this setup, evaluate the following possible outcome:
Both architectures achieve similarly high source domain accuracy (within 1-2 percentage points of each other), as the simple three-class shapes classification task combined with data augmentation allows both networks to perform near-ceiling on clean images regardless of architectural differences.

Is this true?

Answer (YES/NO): YES